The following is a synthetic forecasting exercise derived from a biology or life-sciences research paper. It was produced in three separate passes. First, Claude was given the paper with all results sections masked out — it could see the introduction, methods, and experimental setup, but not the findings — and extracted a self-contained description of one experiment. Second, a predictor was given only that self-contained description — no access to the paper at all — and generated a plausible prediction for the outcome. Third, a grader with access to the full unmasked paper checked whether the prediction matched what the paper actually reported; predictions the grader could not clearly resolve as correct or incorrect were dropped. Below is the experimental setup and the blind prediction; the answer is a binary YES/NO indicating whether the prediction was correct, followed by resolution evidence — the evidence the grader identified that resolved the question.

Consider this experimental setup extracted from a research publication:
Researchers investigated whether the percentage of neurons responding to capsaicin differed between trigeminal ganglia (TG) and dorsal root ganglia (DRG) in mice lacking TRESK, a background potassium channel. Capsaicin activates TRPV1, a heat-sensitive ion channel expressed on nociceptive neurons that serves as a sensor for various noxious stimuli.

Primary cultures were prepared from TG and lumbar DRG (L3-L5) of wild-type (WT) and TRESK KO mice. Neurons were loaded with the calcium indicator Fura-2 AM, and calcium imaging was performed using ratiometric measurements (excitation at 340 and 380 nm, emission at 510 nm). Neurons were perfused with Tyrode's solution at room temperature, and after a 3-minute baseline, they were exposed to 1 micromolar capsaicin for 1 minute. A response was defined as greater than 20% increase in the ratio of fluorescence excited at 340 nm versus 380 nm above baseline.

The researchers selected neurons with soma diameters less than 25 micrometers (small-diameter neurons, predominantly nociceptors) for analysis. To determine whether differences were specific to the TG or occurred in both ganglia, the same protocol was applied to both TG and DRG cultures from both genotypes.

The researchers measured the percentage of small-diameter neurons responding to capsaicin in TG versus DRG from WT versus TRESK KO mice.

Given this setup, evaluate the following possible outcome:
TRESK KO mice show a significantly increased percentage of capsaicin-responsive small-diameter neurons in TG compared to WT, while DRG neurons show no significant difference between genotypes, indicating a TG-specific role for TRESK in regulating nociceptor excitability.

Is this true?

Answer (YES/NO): YES